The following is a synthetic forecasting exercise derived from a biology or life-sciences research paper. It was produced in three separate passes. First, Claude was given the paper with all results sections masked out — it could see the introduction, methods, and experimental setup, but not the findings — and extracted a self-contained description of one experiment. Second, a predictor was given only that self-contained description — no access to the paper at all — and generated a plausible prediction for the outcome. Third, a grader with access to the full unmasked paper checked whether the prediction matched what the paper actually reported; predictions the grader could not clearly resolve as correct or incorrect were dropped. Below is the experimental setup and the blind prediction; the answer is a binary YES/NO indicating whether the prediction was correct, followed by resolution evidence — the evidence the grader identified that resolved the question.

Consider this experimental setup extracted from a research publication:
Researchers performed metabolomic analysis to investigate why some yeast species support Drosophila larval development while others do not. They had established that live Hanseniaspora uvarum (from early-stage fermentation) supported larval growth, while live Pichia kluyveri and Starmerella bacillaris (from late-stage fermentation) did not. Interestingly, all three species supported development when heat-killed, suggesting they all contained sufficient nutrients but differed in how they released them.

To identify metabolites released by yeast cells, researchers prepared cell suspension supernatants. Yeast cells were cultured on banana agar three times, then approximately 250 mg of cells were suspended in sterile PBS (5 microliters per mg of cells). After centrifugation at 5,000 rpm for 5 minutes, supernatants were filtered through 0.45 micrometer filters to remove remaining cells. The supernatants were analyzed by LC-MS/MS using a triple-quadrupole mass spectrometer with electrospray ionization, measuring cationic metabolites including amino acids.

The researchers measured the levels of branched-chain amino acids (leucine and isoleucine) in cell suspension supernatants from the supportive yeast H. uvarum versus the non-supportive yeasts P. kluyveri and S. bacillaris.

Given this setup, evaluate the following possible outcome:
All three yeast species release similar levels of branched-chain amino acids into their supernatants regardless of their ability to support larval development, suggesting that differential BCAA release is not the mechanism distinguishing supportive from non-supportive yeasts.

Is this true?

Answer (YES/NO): NO